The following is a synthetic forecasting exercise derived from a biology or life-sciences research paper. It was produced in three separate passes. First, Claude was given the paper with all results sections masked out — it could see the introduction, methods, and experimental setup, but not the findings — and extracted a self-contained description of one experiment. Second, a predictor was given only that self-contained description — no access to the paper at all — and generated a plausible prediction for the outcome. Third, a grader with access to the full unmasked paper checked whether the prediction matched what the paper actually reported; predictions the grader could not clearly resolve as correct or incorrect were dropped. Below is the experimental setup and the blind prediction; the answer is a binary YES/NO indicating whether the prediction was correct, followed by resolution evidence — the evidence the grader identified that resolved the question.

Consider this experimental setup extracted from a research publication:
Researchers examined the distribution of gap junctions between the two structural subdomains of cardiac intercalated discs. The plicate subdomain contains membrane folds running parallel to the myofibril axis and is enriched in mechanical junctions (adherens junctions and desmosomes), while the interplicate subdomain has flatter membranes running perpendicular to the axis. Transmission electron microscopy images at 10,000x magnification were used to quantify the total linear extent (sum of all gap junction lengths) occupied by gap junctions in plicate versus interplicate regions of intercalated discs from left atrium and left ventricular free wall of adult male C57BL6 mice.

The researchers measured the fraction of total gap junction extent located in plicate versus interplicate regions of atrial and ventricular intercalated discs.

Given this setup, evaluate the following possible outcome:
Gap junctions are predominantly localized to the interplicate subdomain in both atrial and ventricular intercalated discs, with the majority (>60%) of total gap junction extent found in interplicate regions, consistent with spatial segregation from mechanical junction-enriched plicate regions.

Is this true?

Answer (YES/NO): YES